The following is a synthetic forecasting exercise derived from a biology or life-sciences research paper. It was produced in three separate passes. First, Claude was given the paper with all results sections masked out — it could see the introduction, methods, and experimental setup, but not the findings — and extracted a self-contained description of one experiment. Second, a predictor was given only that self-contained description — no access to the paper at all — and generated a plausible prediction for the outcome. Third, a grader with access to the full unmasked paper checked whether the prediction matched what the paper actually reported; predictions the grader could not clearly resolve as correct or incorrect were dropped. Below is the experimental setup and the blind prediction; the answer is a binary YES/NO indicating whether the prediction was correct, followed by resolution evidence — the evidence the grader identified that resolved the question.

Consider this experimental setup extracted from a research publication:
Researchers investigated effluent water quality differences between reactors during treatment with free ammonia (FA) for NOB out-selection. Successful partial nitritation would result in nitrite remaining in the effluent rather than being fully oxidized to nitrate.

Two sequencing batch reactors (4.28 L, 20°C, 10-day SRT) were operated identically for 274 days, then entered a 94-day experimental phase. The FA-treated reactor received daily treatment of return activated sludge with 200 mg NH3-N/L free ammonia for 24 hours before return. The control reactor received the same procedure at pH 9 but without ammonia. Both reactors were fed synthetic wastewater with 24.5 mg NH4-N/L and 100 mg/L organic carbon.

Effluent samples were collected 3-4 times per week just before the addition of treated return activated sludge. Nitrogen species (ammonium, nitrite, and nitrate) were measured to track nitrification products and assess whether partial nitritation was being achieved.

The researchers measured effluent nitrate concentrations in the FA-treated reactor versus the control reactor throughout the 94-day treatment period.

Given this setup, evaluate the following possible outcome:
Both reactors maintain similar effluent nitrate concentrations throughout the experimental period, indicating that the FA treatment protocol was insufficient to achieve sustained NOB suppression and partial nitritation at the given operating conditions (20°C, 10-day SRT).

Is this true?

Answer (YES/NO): NO